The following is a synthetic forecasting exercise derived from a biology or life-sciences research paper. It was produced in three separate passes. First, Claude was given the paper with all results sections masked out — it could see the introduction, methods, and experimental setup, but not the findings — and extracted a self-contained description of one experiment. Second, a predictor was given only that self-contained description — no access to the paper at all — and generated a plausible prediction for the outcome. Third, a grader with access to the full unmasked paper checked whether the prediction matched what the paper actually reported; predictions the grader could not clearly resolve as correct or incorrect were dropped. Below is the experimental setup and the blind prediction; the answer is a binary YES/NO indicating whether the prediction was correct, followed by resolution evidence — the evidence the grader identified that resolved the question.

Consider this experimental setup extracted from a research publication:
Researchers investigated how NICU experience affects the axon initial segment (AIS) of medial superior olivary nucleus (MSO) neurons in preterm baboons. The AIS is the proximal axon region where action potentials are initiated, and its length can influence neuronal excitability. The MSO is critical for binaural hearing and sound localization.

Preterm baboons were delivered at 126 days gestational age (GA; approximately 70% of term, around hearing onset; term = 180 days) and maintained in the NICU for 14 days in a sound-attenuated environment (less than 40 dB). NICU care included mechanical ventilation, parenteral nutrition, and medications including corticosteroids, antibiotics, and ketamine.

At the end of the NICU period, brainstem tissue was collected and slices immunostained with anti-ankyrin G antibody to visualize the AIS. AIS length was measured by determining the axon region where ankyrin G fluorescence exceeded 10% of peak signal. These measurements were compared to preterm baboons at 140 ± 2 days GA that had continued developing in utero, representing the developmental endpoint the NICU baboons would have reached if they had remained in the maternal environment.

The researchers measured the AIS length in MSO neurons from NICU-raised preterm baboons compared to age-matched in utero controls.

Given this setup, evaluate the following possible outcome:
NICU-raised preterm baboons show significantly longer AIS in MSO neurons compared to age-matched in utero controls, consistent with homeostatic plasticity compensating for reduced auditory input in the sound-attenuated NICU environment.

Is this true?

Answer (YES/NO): YES